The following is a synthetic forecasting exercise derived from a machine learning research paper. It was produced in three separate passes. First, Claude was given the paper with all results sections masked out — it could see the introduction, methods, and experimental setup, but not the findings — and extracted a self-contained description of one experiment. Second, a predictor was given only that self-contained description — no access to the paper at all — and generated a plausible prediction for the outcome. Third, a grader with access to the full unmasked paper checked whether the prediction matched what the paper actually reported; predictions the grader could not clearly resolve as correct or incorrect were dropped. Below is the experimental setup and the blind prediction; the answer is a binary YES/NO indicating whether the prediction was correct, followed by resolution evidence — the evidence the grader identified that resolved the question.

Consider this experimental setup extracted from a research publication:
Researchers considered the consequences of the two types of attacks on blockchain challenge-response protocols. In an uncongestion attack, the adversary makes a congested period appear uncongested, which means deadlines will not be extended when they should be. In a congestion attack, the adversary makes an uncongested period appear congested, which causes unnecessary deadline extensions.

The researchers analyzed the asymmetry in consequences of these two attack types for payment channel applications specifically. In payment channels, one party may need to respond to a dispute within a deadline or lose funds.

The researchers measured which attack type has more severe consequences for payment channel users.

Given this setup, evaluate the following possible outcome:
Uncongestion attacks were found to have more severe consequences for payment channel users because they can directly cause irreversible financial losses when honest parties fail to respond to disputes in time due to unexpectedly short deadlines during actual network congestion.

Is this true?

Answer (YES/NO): YES